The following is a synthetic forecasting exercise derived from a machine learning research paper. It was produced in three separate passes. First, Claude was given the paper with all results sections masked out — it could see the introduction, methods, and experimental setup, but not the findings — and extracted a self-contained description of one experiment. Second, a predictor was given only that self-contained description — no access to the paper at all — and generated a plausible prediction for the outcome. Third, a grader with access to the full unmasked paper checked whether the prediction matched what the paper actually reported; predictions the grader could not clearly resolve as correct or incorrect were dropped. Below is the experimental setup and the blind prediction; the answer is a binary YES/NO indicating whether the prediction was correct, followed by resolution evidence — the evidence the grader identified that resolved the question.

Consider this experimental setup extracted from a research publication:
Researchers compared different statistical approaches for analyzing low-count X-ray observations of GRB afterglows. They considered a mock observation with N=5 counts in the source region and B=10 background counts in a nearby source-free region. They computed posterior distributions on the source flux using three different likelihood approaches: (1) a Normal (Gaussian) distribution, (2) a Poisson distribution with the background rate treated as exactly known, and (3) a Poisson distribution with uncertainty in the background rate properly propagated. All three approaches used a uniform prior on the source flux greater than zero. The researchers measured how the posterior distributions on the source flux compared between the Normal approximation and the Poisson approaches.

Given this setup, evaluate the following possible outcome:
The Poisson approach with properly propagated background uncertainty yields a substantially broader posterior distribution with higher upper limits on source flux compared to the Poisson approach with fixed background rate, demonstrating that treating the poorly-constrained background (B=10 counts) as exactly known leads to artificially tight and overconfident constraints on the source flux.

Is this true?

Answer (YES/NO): NO